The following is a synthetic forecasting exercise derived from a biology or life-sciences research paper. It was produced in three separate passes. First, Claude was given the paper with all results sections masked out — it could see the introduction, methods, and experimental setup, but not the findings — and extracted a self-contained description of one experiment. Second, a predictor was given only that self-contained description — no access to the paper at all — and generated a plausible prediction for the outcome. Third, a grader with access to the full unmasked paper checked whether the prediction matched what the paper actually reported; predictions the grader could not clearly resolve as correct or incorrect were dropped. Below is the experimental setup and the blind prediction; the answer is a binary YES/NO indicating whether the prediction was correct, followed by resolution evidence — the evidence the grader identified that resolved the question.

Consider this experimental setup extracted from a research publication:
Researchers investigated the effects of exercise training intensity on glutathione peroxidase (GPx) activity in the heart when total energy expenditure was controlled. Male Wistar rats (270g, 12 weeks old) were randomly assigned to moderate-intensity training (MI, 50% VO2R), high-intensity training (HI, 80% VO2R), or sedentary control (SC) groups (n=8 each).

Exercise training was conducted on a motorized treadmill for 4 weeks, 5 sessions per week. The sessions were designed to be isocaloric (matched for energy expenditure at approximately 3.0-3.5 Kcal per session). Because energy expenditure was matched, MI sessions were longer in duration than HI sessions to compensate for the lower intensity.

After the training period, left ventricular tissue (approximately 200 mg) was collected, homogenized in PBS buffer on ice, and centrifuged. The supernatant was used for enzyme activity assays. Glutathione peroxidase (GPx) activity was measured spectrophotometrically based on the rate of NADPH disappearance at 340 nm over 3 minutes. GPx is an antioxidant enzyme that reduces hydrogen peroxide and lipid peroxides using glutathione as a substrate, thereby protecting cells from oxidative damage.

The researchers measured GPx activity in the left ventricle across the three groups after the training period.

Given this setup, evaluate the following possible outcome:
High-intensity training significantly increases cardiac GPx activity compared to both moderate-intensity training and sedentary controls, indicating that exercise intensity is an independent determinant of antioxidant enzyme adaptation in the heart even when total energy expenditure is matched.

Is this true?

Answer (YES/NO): NO